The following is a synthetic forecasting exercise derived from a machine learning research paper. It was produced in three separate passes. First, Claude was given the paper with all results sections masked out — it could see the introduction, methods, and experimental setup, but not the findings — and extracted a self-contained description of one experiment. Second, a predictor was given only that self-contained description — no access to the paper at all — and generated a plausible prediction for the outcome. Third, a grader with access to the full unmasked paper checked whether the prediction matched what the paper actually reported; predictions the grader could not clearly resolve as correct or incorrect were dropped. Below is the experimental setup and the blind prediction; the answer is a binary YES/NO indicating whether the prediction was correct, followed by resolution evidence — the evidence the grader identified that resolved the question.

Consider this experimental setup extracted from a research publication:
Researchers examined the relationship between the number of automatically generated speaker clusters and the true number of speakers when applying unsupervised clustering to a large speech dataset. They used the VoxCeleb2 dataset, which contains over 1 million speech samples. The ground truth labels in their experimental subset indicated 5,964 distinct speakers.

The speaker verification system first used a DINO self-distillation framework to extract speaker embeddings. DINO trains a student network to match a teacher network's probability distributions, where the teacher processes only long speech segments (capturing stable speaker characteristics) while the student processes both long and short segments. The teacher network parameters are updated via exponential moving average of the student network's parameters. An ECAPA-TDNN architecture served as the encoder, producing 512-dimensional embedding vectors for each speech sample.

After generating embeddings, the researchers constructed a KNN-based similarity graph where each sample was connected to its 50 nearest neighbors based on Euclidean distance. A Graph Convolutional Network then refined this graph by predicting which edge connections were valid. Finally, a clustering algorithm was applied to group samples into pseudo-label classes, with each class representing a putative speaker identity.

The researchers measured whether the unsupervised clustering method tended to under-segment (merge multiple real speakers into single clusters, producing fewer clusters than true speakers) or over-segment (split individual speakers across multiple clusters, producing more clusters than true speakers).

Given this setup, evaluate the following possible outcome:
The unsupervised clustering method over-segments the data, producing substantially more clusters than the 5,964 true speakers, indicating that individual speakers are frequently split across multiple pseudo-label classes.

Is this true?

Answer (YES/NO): NO